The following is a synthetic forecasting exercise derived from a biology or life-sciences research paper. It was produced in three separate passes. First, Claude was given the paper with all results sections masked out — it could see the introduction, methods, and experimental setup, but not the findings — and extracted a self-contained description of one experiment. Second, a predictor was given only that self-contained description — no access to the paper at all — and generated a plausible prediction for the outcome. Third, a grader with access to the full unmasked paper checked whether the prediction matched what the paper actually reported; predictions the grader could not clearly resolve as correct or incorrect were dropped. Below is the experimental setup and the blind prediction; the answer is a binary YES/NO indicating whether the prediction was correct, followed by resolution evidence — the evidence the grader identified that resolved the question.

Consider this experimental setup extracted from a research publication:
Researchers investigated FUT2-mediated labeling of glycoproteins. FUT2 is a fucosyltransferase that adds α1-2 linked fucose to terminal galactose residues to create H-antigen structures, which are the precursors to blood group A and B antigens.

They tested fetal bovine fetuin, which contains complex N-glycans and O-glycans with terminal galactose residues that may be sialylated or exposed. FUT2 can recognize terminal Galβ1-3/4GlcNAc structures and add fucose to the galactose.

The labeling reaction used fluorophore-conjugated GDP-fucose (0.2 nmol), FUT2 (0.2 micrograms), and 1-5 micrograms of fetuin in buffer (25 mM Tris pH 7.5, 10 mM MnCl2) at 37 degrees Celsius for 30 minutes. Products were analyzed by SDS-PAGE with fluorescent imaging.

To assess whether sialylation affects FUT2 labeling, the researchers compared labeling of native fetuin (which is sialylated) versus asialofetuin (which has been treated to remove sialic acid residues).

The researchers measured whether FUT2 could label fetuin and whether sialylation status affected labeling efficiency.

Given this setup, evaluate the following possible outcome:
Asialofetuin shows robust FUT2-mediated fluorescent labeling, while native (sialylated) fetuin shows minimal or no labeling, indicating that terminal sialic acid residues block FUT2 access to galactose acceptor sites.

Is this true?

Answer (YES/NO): YES